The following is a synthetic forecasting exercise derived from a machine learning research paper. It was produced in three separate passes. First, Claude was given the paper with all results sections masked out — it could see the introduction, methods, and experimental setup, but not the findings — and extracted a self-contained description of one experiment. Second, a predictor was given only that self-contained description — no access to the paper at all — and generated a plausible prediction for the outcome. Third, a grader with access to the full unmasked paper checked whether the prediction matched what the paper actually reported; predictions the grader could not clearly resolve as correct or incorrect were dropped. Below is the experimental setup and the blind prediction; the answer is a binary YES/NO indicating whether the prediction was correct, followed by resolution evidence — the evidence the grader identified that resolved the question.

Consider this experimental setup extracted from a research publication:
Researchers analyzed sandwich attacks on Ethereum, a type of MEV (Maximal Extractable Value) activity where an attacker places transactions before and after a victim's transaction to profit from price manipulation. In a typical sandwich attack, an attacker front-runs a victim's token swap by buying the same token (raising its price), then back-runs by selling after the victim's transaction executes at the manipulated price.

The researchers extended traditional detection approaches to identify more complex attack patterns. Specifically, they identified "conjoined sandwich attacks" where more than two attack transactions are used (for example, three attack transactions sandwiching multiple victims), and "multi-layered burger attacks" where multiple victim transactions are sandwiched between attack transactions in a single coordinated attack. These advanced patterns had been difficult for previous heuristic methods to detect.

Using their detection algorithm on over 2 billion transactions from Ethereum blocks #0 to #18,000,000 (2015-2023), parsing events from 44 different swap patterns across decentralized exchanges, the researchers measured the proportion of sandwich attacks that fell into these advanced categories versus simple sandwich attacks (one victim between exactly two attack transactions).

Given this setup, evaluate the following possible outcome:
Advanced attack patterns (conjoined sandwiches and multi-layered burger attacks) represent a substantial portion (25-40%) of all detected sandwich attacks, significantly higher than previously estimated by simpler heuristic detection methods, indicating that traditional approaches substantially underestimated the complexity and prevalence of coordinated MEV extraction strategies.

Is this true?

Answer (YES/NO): NO